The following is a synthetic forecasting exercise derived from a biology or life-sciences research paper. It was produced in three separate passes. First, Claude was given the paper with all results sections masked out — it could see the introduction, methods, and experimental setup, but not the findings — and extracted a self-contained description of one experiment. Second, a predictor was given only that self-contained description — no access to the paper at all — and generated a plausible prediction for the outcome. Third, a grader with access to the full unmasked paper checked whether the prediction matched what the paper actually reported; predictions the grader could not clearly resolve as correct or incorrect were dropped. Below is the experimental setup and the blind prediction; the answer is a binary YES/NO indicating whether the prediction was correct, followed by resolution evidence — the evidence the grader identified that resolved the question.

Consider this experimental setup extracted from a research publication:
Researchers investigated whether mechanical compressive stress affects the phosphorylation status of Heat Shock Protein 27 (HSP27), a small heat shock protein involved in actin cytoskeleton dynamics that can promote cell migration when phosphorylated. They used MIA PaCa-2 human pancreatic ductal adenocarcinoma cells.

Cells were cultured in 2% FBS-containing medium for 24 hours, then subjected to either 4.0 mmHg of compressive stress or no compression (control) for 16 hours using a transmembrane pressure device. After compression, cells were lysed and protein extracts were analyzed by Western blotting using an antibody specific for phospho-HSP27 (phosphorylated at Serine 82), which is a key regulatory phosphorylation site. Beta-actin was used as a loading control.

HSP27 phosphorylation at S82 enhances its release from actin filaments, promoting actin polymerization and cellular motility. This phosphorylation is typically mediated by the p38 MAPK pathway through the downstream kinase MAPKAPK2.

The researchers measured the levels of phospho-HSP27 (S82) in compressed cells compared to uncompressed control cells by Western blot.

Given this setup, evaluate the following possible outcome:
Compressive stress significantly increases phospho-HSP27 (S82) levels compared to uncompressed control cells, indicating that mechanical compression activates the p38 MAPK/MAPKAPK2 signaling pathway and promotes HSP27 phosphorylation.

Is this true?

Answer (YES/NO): YES